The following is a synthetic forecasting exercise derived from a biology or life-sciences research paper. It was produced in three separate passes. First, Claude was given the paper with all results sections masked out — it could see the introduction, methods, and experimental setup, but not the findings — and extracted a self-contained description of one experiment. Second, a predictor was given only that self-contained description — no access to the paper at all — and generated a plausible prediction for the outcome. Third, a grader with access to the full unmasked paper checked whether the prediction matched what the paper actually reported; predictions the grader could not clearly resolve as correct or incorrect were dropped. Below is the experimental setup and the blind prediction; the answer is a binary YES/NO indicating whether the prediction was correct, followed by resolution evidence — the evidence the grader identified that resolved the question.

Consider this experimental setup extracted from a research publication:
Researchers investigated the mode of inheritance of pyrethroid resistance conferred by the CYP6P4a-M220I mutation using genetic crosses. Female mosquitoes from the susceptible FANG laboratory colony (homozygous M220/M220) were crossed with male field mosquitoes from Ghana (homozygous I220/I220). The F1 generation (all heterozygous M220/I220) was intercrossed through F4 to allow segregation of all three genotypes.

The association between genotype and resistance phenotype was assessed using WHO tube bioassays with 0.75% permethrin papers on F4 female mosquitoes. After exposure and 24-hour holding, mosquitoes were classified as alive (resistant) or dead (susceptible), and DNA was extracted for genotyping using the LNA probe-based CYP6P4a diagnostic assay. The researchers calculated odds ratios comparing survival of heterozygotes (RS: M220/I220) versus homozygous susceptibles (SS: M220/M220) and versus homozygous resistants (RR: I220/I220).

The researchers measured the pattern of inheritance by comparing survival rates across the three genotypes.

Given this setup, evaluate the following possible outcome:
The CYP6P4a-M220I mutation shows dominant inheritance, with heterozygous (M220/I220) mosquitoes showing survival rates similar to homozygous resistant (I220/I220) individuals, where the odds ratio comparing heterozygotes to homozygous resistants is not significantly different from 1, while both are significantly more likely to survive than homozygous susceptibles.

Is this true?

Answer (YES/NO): NO